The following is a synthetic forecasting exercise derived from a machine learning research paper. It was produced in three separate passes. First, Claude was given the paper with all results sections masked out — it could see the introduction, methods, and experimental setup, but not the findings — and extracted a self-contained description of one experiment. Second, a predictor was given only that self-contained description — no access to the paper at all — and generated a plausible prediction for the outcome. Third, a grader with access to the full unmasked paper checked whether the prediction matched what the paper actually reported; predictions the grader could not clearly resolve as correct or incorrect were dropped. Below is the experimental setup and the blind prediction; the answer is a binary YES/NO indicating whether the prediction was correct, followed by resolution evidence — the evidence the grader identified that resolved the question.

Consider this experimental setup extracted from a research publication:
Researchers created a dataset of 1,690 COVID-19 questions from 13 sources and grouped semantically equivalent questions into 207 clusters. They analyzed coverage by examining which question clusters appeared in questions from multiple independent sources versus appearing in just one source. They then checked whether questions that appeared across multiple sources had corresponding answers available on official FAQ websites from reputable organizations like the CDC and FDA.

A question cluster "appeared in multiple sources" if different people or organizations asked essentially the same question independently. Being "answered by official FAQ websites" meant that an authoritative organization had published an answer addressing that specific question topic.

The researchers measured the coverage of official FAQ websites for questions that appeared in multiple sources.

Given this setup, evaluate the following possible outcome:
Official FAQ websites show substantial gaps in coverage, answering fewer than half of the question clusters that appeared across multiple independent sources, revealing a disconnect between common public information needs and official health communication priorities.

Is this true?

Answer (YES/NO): YES